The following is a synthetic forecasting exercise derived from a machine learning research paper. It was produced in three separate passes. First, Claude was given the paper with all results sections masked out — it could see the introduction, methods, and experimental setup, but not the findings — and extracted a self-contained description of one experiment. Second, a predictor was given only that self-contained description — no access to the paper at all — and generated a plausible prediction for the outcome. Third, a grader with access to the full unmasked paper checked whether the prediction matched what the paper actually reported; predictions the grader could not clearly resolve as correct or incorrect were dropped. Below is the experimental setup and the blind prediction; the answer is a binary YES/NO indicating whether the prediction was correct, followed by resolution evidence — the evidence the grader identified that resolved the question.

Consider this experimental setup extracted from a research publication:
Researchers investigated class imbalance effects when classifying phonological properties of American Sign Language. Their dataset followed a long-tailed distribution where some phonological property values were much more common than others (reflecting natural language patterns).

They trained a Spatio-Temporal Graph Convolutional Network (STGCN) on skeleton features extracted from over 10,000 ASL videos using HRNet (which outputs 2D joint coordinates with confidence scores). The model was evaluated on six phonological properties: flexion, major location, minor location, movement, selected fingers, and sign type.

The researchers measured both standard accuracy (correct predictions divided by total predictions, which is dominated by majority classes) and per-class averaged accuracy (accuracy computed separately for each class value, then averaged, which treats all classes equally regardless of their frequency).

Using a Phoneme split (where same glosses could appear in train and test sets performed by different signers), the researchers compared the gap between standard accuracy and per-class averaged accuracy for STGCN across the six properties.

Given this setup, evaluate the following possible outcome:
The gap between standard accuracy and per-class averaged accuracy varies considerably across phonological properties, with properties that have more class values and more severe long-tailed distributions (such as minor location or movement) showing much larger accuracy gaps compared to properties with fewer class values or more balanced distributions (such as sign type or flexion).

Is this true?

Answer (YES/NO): NO